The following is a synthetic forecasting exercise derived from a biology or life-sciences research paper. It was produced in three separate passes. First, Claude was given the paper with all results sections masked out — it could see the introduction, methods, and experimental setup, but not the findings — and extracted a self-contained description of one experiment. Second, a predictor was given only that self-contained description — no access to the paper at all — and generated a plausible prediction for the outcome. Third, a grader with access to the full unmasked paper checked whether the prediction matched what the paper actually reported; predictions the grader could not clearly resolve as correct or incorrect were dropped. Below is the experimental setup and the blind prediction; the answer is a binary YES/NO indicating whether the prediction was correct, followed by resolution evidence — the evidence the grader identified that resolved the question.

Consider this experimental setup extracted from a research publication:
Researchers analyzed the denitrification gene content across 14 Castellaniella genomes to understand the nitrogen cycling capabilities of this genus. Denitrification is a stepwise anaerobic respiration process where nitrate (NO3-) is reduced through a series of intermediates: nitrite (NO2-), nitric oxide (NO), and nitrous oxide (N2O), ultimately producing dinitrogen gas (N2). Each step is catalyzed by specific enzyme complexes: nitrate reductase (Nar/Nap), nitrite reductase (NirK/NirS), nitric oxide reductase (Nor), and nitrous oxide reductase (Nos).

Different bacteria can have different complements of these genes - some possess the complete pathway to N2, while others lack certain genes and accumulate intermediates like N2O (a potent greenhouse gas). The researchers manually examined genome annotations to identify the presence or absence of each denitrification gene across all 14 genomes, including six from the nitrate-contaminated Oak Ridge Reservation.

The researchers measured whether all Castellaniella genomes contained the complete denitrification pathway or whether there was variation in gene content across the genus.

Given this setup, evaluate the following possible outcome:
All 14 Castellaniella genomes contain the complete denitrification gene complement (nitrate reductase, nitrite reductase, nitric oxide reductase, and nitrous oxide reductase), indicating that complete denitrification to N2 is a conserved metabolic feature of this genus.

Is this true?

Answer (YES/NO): NO